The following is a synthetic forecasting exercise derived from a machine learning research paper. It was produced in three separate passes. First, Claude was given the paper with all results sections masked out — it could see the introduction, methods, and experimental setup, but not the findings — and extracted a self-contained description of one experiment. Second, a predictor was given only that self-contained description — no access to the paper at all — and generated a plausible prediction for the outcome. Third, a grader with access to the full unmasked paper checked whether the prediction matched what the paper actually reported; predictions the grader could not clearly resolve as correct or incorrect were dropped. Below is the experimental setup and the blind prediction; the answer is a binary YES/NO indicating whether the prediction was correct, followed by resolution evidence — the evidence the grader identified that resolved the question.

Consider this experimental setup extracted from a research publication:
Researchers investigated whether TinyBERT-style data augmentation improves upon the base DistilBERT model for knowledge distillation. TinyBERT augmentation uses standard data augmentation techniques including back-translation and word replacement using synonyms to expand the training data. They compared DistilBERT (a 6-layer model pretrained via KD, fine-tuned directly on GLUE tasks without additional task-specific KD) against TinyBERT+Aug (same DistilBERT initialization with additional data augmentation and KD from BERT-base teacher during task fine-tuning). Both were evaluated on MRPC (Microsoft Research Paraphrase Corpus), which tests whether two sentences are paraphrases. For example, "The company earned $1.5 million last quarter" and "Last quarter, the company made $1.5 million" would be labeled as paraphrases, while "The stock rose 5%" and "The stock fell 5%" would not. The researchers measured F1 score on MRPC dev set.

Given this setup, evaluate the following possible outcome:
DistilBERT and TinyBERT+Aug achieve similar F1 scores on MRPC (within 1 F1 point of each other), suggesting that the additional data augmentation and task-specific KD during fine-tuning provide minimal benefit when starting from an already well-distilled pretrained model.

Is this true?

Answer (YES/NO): NO